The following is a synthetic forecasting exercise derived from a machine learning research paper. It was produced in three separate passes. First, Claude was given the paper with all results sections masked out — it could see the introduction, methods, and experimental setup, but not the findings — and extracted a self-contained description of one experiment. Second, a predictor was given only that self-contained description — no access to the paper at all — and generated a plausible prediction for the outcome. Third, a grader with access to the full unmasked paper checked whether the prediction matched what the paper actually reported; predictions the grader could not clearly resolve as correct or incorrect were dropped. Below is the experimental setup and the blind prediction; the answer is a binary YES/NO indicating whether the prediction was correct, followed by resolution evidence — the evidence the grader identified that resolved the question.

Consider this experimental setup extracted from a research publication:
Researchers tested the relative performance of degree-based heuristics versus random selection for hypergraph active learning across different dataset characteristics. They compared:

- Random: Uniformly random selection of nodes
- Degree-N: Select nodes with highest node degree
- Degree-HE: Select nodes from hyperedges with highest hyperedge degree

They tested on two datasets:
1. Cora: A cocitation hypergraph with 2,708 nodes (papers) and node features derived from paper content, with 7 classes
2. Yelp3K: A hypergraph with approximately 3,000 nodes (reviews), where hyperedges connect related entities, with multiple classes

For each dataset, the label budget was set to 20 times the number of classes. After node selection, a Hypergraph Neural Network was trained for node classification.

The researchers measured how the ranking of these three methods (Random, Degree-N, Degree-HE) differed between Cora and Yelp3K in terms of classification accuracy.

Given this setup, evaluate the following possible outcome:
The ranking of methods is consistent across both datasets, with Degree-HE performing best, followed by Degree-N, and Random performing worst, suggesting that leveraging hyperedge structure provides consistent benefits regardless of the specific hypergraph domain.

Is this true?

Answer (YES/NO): NO